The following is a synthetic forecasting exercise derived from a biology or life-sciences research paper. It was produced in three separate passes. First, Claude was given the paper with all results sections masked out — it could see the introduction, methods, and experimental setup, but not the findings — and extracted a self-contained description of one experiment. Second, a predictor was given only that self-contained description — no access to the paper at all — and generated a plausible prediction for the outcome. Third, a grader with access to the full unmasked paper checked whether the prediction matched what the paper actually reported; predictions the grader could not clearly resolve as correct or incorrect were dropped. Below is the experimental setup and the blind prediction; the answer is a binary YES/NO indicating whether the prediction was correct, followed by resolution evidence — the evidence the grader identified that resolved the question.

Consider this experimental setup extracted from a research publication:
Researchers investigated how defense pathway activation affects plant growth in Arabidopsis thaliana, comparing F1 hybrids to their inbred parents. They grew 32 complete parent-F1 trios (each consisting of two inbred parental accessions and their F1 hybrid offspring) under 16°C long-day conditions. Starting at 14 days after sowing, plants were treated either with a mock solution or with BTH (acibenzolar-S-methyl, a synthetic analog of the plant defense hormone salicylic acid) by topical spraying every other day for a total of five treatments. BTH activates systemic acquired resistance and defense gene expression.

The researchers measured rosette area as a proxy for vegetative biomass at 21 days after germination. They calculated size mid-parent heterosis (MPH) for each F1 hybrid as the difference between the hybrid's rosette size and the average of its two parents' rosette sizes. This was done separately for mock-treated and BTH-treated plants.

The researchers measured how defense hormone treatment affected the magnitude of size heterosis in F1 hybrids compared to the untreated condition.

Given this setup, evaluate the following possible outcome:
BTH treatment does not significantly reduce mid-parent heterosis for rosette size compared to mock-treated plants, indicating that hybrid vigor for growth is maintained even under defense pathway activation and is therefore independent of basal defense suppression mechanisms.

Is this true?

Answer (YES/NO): YES